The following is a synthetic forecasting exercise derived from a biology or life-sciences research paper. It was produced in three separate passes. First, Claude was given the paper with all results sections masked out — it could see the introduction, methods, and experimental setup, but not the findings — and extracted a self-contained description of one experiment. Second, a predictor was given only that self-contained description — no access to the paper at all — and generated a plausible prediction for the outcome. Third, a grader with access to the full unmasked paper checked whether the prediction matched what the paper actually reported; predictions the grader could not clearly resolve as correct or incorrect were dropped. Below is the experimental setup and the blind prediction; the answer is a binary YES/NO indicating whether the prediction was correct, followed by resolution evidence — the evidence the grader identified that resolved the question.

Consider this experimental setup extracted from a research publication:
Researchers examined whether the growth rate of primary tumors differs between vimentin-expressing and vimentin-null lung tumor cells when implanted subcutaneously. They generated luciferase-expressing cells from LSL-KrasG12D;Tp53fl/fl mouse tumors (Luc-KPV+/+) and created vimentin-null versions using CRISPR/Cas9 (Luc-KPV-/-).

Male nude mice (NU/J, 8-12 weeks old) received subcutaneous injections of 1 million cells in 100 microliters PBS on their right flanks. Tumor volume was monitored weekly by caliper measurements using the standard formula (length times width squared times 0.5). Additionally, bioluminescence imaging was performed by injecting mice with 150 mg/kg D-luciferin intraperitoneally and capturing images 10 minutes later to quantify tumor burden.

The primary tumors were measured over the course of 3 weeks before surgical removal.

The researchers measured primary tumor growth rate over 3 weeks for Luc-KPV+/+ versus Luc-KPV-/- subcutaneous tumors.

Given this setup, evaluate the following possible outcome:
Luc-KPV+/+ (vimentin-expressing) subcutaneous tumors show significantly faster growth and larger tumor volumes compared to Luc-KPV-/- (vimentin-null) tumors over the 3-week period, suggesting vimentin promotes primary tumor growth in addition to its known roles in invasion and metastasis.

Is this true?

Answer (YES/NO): NO